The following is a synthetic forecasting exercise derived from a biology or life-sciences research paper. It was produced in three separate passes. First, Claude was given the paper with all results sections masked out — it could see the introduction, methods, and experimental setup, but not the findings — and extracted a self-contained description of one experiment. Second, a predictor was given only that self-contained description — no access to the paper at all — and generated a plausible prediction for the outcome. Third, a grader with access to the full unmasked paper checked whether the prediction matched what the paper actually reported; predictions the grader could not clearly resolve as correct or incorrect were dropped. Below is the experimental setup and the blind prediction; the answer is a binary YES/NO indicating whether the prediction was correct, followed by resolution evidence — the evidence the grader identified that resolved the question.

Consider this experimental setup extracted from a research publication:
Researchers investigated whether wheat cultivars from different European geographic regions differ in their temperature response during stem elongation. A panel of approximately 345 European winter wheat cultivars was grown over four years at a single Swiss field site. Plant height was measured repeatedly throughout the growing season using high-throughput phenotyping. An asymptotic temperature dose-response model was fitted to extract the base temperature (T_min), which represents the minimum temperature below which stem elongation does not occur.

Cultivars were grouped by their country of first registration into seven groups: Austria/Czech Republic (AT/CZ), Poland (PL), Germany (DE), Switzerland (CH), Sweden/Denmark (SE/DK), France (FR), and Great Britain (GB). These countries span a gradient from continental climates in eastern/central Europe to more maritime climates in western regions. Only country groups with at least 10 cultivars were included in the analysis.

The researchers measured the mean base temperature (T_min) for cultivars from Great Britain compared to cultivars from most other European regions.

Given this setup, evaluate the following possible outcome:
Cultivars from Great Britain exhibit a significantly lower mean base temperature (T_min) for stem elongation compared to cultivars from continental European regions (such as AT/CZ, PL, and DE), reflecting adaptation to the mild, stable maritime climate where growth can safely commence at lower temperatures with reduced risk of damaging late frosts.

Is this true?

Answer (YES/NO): YES